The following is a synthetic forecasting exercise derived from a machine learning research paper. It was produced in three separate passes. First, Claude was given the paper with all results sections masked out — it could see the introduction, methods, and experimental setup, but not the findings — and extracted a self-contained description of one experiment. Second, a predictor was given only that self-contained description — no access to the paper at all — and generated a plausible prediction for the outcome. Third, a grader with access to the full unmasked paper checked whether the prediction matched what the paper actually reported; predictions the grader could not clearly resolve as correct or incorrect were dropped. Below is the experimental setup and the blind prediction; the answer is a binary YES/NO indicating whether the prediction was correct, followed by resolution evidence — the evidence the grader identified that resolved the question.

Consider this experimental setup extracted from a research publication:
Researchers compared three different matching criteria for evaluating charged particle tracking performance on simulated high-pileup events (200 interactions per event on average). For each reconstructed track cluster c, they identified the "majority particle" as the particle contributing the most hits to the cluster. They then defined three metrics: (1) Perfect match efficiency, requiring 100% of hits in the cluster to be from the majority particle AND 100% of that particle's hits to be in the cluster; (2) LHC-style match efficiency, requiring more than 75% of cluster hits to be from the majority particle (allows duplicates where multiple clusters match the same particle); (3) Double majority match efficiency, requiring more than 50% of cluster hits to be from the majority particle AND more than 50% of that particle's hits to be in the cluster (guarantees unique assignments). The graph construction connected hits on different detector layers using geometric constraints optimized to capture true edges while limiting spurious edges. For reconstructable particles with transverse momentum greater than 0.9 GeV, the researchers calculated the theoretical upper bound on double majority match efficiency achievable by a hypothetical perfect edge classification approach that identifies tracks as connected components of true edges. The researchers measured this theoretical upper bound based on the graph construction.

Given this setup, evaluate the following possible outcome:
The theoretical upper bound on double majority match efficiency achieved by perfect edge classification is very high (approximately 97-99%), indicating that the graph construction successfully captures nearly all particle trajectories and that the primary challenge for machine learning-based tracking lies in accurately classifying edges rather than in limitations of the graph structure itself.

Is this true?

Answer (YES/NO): YES